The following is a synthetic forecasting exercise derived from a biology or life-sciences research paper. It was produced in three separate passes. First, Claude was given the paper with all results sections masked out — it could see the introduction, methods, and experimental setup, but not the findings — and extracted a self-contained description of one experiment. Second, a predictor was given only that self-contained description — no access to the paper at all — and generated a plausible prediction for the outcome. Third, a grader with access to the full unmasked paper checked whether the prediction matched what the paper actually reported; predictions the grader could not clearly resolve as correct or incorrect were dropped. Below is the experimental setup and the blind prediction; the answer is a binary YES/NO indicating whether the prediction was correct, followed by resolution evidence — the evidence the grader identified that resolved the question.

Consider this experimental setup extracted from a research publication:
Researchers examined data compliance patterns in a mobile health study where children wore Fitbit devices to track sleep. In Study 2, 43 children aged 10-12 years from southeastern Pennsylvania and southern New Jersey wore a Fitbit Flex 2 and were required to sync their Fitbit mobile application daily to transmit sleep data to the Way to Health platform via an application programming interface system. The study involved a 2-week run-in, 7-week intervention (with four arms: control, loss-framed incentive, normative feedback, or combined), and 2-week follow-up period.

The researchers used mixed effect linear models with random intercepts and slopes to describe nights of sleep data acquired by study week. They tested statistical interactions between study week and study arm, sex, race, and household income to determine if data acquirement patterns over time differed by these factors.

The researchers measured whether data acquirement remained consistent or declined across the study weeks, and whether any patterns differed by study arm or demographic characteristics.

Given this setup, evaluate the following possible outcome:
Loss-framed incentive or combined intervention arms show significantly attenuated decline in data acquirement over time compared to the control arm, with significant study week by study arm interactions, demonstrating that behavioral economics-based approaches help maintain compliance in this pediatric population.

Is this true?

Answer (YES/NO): NO